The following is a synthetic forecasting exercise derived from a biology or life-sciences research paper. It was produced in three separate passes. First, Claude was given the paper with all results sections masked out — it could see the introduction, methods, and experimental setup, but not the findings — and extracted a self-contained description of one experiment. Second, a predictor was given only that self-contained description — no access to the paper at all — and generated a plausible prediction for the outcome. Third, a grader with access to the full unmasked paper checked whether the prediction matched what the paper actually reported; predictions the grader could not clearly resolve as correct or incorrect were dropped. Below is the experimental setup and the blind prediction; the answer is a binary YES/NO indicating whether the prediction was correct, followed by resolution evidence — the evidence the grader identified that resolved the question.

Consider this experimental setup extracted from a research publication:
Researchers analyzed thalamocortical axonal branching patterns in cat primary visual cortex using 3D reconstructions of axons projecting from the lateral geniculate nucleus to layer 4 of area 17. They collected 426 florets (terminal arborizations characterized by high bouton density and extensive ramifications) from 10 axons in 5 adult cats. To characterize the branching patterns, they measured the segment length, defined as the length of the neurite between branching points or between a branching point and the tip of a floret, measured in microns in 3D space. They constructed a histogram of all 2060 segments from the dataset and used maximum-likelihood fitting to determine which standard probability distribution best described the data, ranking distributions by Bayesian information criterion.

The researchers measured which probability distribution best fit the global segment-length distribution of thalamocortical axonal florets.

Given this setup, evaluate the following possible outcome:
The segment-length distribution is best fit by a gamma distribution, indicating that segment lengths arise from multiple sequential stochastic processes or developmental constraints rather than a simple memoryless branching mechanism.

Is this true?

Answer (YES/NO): NO